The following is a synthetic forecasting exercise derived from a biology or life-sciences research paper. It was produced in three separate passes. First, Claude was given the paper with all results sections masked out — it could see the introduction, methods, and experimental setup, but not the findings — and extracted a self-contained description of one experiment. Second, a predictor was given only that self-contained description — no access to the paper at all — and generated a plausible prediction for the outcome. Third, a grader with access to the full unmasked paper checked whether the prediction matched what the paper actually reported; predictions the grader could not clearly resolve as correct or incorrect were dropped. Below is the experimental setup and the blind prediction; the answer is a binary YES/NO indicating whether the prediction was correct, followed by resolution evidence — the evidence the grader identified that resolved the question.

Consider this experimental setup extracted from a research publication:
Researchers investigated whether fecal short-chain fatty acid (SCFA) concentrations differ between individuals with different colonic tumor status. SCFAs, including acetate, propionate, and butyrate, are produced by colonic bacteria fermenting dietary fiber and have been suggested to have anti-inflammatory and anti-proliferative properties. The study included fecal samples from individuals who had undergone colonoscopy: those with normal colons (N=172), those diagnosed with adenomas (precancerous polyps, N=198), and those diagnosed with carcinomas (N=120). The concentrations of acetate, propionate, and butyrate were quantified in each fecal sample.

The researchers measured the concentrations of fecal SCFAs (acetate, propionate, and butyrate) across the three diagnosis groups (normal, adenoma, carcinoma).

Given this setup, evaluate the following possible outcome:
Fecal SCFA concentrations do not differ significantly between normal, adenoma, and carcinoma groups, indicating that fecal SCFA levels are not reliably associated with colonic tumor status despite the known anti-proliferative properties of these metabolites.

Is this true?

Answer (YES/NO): YES